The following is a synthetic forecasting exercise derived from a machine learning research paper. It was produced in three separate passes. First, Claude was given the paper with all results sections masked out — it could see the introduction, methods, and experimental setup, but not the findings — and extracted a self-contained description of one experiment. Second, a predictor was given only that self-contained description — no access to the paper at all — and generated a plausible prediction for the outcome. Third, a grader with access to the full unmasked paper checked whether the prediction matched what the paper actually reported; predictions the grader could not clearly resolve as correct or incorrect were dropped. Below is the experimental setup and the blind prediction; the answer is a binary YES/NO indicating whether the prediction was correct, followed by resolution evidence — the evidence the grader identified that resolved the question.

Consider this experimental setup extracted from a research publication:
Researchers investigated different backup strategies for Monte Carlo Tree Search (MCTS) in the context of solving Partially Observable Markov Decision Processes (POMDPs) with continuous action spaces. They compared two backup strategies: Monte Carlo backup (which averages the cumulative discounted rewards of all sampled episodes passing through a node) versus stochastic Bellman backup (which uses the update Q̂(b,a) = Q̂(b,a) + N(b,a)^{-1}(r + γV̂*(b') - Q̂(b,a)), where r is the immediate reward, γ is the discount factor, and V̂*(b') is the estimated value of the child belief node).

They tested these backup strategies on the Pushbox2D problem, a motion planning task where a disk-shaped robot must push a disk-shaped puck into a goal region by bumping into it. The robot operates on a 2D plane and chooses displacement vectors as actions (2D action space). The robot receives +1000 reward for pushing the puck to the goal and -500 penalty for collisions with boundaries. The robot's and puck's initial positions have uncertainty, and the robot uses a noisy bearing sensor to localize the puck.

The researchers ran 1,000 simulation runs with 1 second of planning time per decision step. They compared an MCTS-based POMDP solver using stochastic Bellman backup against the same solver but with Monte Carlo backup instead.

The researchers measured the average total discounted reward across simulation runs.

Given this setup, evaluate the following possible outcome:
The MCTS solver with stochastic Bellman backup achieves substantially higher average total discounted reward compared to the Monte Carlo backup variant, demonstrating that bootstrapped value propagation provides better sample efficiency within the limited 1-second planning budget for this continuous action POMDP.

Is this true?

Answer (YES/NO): NO